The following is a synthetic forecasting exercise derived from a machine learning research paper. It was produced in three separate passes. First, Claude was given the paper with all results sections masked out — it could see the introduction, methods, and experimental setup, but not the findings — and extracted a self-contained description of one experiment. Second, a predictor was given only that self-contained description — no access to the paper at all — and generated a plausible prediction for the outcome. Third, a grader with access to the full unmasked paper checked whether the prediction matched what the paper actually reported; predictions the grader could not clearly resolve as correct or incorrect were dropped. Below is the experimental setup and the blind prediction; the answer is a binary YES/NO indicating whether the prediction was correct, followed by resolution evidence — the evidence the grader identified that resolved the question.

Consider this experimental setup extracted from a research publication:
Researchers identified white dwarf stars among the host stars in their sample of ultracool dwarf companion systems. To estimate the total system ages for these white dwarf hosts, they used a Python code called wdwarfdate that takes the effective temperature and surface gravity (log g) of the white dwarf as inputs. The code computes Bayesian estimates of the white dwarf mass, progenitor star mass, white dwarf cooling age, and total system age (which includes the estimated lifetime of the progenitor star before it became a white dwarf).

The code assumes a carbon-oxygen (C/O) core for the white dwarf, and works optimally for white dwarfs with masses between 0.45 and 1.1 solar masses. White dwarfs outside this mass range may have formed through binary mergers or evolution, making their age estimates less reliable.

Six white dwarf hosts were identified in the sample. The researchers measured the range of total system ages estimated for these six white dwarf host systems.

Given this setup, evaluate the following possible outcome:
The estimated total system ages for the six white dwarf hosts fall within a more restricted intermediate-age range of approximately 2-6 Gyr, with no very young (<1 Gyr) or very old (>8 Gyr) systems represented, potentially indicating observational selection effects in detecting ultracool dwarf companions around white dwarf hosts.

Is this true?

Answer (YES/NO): NO